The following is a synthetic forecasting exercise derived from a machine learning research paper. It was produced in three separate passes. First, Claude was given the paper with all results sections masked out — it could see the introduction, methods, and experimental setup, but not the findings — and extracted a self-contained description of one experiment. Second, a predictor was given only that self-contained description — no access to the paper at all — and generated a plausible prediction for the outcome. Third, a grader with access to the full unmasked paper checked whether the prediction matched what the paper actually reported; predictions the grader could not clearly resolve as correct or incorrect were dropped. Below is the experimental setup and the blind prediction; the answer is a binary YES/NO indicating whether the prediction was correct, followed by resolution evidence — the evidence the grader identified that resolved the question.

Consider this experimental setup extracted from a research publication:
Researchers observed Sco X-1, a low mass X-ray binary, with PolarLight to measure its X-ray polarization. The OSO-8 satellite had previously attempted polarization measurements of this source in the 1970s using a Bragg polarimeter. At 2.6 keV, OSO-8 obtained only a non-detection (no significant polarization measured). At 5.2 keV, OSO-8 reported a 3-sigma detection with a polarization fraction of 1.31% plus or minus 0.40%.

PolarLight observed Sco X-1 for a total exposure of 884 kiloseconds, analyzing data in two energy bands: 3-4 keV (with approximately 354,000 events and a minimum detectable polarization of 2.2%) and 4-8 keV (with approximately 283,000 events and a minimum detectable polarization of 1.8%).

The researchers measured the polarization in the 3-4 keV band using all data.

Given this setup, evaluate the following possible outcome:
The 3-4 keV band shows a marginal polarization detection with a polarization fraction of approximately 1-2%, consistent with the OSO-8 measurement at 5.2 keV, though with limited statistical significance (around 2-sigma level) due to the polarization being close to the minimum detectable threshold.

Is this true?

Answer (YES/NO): NO